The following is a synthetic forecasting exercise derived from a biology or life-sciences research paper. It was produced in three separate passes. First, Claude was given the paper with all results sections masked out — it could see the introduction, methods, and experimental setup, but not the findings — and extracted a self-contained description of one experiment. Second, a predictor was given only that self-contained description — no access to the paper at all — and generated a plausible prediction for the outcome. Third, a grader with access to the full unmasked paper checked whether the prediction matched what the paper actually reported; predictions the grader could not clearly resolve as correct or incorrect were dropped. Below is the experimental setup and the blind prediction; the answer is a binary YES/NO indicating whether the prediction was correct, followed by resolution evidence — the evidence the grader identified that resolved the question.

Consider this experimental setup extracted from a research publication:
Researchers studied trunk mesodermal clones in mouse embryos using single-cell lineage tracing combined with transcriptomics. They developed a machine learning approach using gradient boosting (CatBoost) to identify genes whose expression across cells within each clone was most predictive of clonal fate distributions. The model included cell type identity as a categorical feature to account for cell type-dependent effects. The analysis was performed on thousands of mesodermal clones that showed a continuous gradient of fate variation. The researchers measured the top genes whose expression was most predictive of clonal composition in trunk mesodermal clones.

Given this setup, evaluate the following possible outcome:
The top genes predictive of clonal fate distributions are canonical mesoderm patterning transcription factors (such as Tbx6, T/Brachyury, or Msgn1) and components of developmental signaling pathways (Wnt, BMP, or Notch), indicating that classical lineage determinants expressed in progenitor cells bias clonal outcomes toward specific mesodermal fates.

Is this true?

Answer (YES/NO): NO